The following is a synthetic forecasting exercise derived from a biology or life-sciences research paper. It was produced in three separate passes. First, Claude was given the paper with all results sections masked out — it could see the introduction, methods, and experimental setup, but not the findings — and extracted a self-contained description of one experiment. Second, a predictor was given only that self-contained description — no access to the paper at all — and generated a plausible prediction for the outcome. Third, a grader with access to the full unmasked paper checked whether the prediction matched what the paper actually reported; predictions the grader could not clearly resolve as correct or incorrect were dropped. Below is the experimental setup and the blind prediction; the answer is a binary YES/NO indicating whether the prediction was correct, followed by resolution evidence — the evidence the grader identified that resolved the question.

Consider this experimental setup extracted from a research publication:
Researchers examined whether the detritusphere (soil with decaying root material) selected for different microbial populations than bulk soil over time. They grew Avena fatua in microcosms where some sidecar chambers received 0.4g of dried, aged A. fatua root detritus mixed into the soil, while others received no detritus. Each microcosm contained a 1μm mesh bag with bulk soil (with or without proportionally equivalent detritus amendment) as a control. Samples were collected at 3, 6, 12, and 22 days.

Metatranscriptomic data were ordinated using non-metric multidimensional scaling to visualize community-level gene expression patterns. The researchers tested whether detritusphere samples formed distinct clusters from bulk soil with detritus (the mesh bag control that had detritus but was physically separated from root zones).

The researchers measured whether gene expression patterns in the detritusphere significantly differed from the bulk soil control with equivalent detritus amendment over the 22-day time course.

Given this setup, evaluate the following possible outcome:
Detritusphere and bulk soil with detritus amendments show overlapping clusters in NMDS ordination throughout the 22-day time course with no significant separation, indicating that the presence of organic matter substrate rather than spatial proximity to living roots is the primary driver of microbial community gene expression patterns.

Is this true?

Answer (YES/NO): NO